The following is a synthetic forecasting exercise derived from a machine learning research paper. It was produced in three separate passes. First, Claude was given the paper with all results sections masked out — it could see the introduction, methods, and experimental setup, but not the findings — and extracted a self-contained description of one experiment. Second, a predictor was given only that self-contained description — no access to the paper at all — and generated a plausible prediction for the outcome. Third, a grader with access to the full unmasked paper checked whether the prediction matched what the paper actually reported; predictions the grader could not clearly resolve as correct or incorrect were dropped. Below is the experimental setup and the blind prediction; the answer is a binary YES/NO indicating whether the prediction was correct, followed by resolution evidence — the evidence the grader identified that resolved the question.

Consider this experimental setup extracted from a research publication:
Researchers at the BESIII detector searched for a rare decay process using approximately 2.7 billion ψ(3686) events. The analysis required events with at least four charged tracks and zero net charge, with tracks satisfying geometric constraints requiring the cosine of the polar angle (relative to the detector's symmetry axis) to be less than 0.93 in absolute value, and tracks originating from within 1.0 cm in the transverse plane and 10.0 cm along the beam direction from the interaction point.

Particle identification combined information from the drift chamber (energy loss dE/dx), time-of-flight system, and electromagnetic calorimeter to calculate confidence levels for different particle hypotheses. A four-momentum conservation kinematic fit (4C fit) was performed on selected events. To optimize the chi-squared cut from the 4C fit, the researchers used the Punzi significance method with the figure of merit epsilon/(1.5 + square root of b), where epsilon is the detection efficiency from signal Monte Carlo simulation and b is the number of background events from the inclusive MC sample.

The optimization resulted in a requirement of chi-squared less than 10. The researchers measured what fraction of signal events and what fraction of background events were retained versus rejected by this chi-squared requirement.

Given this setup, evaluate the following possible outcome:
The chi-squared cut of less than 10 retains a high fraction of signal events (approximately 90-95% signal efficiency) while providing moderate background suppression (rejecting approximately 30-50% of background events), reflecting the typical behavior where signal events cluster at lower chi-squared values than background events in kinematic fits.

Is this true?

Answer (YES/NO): NO